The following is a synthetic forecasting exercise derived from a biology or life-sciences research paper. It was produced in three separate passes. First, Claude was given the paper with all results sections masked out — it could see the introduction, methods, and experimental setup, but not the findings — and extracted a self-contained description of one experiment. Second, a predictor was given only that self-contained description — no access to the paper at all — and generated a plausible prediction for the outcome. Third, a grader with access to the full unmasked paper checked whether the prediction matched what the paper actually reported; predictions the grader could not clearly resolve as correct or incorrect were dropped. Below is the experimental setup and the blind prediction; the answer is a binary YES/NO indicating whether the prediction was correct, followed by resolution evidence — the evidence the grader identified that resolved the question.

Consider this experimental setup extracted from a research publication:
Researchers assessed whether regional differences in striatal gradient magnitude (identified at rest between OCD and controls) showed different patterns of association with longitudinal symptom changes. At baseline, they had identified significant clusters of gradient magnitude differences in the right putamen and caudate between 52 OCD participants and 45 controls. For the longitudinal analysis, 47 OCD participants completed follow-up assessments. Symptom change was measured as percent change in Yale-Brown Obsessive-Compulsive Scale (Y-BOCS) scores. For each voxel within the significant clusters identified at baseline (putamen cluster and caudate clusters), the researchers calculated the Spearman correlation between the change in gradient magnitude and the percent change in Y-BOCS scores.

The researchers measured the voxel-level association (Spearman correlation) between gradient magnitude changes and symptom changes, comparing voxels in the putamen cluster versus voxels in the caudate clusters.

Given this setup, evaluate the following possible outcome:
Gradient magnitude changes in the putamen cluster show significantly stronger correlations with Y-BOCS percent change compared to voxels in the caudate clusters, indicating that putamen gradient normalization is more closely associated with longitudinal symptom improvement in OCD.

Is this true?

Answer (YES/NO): NO